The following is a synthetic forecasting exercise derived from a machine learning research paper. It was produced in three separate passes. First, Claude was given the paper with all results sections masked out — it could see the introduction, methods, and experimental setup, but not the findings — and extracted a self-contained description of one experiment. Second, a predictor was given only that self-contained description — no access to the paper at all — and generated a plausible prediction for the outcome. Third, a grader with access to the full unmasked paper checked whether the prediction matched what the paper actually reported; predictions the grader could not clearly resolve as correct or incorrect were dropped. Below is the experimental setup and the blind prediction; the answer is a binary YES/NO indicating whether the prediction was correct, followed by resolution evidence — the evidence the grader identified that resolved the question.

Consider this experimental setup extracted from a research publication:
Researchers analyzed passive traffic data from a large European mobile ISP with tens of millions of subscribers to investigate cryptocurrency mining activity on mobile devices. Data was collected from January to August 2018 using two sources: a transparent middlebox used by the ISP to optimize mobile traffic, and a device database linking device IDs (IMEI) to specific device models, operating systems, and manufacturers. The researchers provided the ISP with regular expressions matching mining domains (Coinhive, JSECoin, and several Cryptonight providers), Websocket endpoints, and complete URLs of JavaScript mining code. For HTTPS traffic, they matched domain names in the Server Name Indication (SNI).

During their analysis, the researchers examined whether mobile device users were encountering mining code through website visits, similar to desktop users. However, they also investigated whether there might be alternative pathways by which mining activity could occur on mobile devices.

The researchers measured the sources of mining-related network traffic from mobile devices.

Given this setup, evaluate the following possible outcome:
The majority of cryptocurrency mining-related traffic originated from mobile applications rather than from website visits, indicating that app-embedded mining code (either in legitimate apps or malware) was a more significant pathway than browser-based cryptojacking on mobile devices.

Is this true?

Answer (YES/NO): NO